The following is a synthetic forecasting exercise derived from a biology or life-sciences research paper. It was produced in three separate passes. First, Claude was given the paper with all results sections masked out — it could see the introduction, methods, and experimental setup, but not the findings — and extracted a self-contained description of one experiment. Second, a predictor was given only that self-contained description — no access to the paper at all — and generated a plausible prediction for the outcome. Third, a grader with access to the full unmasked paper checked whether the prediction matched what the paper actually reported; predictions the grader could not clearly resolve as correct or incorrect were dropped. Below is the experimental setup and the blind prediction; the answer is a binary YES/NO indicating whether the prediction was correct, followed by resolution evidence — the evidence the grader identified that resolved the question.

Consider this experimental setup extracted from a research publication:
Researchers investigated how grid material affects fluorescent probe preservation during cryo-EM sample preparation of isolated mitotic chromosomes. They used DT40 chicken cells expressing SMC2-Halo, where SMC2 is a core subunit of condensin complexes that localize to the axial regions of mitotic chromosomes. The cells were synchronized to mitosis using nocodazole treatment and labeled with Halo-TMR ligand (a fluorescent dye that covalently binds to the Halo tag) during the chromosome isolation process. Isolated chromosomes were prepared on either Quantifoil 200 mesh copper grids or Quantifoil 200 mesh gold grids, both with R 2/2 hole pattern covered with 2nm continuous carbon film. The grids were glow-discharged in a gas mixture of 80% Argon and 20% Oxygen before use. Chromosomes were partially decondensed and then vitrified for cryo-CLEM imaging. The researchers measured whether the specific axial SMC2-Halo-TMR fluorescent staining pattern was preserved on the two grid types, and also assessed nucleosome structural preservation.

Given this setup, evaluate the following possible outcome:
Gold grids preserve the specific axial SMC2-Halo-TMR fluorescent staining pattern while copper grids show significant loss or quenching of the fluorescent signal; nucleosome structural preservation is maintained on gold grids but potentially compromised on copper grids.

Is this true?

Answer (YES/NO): NO